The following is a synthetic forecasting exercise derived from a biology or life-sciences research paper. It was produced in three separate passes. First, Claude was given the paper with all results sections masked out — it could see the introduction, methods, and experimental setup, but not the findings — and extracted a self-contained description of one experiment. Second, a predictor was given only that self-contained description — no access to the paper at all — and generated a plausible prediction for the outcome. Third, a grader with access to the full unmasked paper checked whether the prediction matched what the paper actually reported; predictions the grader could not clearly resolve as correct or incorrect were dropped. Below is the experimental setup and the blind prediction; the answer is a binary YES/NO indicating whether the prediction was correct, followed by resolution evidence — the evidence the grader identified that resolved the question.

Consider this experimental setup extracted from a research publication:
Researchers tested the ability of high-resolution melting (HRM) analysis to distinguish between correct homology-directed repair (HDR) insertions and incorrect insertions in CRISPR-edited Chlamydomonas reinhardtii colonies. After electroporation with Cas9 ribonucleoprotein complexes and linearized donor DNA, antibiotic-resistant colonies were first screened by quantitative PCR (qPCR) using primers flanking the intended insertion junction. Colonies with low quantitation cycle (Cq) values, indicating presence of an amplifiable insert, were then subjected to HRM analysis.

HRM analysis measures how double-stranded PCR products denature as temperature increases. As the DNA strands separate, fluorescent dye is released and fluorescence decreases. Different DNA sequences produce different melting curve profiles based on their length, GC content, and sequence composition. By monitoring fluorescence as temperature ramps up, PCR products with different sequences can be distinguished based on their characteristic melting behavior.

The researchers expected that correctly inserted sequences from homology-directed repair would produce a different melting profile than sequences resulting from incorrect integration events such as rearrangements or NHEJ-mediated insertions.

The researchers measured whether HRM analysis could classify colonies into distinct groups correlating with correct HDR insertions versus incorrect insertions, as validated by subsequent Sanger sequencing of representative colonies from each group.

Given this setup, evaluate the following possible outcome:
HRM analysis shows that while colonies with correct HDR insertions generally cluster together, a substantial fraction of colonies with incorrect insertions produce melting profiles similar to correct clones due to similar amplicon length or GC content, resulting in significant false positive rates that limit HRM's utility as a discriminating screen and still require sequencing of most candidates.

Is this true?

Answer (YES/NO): NO